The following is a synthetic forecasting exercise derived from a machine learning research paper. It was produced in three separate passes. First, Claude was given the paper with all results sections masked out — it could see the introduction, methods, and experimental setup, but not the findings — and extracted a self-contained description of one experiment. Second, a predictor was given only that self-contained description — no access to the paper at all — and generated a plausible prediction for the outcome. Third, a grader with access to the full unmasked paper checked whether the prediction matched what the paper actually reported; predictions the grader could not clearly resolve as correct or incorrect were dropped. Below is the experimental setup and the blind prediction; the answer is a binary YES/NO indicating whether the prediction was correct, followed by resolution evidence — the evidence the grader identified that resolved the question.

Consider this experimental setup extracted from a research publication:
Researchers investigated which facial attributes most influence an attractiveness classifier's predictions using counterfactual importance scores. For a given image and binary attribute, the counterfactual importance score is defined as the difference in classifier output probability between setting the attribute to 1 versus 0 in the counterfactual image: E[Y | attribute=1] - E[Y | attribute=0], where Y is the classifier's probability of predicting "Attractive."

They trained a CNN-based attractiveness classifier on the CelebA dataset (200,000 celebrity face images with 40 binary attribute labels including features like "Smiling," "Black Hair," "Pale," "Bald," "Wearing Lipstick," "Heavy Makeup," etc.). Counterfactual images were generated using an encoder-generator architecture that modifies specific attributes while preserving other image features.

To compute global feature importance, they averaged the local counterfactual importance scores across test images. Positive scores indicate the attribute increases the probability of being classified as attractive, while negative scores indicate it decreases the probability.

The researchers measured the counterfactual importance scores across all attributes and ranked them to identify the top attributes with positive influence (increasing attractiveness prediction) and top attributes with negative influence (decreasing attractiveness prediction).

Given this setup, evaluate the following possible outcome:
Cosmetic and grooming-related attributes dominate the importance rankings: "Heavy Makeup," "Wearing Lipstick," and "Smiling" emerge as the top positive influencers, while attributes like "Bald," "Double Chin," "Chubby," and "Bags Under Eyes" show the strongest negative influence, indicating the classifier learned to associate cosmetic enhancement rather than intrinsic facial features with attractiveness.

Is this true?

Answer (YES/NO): NO